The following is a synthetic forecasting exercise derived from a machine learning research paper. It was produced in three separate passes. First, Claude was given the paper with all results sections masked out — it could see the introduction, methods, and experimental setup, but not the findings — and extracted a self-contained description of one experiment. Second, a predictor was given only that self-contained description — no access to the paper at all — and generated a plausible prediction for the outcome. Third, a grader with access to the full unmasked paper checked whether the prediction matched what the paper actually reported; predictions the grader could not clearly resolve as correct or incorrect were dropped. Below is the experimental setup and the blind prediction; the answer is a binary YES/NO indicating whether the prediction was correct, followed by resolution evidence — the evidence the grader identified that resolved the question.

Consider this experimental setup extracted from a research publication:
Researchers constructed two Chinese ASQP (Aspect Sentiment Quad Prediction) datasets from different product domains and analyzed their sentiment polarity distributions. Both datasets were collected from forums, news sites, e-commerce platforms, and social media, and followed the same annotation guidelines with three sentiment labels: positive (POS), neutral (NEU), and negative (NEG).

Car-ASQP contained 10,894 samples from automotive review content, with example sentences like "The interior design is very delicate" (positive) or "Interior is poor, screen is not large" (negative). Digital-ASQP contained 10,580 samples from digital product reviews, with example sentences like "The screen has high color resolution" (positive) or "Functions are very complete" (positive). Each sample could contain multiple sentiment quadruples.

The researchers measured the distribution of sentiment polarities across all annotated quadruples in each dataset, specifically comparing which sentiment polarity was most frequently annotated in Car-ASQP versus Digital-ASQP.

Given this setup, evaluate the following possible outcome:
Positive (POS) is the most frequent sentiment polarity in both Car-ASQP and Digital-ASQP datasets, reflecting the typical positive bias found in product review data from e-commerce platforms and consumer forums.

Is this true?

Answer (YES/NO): NO